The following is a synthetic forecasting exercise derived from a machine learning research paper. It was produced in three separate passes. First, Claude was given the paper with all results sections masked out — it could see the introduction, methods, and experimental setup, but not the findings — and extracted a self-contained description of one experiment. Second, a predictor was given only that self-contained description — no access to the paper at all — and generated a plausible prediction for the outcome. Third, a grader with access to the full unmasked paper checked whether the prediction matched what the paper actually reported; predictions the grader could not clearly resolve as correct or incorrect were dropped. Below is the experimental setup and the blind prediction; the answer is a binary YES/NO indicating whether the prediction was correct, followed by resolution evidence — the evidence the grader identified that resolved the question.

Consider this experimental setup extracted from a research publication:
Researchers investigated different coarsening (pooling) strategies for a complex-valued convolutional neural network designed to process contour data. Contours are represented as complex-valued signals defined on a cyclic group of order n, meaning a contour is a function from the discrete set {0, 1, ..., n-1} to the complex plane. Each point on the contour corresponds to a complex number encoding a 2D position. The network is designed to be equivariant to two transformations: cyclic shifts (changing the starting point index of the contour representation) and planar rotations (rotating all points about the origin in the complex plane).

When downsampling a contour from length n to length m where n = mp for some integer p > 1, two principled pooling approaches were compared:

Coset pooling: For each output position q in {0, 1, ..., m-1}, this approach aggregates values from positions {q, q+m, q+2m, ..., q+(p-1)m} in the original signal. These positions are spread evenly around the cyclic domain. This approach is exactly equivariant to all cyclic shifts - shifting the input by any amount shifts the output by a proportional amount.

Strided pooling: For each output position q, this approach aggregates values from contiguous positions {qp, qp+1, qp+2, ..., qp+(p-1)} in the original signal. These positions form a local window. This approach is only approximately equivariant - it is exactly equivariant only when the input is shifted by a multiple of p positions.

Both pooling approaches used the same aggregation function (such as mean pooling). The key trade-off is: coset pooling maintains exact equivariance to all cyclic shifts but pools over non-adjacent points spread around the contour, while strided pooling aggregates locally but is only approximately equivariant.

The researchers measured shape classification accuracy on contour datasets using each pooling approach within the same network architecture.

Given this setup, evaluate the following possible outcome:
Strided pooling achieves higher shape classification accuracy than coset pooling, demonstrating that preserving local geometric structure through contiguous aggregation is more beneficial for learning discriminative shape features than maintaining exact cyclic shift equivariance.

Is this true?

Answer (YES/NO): YES